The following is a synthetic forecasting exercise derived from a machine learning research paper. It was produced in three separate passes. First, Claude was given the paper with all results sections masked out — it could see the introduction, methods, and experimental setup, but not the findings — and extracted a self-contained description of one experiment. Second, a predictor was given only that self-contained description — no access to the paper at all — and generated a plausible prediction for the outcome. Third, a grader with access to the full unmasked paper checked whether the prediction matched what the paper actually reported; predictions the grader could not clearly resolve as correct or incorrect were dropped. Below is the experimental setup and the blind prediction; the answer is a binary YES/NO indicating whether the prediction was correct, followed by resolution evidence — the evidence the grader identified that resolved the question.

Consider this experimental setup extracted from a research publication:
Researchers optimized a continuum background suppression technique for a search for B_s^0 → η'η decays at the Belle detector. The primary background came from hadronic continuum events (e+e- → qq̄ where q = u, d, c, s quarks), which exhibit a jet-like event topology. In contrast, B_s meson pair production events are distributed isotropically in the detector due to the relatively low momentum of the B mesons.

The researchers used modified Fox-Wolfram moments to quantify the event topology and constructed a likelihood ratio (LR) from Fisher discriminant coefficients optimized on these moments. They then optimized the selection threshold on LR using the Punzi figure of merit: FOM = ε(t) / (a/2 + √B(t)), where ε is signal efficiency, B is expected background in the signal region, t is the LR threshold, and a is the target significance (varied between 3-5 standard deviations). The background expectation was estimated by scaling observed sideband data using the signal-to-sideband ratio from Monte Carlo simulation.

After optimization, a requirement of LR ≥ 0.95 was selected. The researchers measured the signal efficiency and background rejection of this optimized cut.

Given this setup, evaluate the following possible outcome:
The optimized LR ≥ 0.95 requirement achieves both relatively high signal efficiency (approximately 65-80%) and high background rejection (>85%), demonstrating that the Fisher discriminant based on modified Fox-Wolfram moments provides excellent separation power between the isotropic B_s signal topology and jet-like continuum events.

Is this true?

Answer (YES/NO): NO